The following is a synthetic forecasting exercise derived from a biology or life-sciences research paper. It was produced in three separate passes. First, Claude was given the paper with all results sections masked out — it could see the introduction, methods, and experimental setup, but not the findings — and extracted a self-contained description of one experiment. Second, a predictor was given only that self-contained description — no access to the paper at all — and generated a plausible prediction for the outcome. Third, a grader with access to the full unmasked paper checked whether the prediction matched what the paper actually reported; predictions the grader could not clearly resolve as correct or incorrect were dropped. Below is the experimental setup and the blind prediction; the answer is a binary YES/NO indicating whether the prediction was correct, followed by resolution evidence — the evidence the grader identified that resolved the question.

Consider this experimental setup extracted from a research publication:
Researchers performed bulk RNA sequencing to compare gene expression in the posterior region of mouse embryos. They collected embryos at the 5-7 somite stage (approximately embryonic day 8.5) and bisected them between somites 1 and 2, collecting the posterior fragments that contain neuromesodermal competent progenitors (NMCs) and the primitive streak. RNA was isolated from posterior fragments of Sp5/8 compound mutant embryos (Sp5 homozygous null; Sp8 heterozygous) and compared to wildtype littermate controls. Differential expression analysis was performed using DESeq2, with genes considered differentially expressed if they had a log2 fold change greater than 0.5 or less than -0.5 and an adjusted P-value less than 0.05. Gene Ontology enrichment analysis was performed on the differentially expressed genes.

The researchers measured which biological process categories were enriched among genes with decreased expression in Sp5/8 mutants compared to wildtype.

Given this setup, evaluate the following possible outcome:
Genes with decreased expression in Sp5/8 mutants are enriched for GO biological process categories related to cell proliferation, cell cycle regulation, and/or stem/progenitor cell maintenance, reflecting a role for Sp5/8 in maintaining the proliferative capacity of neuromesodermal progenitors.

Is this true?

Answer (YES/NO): NO